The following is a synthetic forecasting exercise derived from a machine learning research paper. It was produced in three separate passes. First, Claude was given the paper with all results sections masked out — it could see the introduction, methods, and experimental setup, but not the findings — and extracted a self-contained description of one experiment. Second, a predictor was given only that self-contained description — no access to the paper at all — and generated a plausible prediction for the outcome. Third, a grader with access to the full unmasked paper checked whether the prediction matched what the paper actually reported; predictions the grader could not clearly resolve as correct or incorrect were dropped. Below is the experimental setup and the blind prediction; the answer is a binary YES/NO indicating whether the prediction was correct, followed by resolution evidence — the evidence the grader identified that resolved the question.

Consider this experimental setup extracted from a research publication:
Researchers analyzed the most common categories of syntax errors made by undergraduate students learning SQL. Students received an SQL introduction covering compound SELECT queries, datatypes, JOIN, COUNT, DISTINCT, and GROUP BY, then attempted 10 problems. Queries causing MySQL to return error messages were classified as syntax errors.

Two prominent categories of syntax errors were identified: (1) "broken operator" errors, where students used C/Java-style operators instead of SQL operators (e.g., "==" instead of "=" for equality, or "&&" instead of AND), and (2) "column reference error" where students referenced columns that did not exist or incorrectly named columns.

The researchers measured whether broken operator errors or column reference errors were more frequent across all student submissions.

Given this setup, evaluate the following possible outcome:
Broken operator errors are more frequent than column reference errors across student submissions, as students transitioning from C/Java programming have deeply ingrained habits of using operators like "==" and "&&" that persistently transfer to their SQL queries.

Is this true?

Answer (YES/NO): YES